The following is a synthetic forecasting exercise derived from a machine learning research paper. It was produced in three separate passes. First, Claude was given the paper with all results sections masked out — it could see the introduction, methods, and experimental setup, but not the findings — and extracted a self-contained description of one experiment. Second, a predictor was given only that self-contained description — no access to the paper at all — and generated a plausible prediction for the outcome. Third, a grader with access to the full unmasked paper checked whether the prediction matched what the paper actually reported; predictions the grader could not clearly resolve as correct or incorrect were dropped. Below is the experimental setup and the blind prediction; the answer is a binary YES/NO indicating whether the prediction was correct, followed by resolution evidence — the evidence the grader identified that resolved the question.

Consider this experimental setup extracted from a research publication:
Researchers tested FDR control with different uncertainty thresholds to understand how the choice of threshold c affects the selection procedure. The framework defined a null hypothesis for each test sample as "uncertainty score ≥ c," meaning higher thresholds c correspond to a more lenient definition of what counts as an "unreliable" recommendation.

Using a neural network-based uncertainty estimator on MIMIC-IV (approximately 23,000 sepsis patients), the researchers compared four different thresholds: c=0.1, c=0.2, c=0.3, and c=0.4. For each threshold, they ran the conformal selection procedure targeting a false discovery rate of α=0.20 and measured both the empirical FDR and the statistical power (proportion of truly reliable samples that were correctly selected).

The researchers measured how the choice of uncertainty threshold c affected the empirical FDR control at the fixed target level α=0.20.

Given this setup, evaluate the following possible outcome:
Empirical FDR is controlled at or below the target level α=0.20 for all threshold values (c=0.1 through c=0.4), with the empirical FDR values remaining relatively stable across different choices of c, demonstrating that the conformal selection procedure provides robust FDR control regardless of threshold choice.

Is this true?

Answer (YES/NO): NO